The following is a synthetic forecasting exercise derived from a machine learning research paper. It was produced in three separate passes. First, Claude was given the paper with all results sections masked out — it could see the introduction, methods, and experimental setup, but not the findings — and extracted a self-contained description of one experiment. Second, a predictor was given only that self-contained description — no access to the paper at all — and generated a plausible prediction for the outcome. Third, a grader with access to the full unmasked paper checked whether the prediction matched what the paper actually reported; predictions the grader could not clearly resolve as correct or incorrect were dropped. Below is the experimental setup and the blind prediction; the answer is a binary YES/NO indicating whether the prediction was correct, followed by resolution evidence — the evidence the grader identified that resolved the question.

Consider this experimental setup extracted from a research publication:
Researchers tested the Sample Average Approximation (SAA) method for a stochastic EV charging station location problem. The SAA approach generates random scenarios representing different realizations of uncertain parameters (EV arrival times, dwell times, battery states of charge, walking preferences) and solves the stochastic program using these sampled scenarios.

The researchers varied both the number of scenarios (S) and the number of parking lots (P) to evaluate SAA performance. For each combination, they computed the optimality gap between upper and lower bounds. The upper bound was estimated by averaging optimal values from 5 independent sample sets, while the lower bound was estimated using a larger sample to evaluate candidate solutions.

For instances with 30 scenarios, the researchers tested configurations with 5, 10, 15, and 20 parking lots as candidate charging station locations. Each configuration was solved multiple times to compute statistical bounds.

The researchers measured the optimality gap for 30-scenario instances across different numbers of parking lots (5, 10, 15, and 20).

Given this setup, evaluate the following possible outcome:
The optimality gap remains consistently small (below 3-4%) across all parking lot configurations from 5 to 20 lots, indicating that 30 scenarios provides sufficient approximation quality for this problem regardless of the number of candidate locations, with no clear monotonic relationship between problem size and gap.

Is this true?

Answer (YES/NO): NO